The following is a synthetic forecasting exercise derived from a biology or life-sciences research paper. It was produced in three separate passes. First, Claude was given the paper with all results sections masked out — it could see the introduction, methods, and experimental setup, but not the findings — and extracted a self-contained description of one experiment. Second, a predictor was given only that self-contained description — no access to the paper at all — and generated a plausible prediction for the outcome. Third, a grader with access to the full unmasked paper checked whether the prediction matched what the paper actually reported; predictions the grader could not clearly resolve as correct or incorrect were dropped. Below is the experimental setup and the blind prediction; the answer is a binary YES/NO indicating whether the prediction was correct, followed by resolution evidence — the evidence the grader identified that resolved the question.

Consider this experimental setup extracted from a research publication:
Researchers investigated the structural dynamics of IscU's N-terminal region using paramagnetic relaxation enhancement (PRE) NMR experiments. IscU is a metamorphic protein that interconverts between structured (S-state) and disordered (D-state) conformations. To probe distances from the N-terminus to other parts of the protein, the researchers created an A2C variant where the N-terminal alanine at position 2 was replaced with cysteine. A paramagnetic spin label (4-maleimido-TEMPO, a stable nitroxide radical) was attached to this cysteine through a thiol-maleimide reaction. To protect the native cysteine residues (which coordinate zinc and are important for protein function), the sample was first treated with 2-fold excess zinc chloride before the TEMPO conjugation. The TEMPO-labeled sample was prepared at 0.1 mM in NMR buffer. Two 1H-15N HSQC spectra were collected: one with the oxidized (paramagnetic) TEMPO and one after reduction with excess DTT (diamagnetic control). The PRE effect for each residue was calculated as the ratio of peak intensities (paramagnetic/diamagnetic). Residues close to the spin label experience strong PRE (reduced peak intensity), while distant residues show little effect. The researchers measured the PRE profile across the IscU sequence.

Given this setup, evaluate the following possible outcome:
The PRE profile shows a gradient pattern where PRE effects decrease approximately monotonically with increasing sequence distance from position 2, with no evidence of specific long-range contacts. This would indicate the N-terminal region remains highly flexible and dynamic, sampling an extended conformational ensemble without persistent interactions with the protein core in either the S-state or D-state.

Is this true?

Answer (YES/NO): NO